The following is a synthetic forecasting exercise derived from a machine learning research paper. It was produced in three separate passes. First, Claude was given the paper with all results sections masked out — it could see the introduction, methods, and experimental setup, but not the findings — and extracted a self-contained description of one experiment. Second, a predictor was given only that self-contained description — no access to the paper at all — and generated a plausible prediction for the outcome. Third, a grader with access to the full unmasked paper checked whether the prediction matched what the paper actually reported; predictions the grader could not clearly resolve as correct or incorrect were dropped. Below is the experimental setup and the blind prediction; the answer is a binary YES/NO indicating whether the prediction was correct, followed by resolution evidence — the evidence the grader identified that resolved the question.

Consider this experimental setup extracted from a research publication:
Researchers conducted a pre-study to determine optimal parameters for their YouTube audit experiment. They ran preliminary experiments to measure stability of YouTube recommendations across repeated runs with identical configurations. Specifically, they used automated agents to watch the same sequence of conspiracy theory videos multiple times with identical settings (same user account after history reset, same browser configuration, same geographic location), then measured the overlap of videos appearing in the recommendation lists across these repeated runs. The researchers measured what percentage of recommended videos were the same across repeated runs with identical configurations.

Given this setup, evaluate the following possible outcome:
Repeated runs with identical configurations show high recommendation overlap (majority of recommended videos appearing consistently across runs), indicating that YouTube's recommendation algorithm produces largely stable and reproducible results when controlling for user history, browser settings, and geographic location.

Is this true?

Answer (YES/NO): NO